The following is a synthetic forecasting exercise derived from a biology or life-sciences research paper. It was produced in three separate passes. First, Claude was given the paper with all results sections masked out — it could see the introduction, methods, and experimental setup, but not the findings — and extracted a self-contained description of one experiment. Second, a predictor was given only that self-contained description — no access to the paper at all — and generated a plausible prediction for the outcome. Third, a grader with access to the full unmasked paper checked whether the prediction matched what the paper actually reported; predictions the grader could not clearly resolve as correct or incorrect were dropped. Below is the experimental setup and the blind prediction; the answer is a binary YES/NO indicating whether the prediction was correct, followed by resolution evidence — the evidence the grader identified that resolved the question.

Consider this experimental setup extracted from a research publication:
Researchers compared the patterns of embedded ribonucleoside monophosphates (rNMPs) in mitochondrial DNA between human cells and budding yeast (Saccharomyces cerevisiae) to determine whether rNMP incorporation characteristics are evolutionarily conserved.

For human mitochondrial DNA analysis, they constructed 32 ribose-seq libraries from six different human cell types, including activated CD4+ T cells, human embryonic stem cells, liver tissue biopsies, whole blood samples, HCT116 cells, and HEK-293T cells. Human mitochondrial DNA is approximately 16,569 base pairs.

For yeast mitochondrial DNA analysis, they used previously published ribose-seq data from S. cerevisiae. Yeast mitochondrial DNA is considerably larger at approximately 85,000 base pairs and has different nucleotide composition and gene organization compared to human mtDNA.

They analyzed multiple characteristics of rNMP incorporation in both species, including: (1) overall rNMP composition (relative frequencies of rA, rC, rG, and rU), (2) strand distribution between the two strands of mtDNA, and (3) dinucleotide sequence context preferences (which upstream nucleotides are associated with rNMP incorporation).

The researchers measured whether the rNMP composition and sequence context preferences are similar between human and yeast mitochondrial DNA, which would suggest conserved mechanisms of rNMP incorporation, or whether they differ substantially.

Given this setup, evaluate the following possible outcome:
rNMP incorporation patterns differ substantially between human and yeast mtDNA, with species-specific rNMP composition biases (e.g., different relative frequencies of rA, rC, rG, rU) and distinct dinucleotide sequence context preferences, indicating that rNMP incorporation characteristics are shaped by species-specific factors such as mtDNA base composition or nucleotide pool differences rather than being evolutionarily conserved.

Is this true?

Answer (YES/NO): YES